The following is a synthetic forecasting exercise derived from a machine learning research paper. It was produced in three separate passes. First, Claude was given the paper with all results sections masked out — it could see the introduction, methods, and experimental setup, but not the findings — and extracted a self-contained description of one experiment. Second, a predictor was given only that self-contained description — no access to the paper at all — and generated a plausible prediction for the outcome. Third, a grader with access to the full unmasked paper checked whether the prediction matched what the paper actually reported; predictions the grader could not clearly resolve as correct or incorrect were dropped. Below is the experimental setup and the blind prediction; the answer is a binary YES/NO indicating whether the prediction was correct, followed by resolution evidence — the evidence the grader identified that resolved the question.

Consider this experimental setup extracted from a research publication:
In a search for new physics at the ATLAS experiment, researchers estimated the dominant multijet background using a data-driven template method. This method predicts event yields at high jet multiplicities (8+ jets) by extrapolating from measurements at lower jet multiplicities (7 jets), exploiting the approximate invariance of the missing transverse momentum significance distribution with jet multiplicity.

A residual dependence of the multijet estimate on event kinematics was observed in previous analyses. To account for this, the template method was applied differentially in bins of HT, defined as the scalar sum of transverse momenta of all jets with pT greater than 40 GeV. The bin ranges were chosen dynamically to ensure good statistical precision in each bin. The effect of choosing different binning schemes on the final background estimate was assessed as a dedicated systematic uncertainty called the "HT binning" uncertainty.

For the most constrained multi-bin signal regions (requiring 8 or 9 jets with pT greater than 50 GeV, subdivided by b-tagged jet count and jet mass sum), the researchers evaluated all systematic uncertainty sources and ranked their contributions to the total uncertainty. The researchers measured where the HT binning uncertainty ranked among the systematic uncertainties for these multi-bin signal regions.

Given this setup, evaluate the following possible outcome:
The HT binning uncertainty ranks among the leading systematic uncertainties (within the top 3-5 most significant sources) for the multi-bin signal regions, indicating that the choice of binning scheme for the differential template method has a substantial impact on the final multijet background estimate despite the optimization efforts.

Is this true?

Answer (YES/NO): NO